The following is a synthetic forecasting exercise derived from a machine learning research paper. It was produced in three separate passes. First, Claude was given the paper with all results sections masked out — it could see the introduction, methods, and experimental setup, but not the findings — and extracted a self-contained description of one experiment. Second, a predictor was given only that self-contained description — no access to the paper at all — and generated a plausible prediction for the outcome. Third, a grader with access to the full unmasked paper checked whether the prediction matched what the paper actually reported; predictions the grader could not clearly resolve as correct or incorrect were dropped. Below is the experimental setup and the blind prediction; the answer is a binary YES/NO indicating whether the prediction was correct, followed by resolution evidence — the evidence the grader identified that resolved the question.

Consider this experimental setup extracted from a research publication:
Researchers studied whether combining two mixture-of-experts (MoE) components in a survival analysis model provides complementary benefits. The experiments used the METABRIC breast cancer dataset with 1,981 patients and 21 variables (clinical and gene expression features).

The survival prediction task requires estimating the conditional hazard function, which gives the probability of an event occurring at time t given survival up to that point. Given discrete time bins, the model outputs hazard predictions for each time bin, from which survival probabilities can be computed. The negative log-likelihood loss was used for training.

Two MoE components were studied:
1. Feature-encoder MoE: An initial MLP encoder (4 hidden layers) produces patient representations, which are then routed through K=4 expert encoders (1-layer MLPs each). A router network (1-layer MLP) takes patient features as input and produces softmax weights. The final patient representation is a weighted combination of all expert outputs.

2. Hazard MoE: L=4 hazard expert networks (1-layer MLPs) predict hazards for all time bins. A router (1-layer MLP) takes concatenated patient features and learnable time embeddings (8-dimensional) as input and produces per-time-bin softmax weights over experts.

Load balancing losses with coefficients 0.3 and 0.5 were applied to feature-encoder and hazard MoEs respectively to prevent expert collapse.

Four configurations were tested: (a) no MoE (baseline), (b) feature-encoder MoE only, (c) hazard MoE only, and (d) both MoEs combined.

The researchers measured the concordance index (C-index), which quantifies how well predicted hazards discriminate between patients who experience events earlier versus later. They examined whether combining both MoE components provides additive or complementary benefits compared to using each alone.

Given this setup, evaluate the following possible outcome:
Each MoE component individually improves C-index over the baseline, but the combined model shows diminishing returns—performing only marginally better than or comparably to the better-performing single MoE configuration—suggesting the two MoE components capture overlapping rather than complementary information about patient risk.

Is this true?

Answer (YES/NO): NO